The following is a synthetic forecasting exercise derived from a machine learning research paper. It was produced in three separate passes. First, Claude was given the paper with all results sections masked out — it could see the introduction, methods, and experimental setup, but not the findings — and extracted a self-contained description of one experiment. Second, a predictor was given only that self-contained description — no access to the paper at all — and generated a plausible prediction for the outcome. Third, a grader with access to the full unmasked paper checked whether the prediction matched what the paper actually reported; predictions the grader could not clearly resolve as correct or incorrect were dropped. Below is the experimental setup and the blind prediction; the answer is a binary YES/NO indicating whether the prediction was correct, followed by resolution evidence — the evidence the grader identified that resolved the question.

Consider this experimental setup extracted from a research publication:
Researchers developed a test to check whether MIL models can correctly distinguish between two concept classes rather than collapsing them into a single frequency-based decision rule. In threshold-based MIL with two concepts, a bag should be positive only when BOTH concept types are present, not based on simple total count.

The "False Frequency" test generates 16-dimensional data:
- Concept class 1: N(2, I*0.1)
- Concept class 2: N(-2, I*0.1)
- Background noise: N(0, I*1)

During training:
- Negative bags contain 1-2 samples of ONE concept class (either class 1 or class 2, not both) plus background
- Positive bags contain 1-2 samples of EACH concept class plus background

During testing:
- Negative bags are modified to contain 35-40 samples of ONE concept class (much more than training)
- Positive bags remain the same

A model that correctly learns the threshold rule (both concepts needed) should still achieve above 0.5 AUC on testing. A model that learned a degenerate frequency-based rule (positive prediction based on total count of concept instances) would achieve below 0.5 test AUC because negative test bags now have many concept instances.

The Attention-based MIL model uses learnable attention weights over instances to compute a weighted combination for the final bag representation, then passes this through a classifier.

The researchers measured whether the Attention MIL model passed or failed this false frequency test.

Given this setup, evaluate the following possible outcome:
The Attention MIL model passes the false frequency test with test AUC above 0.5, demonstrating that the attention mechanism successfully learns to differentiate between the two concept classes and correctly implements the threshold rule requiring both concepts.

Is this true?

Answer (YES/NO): NO